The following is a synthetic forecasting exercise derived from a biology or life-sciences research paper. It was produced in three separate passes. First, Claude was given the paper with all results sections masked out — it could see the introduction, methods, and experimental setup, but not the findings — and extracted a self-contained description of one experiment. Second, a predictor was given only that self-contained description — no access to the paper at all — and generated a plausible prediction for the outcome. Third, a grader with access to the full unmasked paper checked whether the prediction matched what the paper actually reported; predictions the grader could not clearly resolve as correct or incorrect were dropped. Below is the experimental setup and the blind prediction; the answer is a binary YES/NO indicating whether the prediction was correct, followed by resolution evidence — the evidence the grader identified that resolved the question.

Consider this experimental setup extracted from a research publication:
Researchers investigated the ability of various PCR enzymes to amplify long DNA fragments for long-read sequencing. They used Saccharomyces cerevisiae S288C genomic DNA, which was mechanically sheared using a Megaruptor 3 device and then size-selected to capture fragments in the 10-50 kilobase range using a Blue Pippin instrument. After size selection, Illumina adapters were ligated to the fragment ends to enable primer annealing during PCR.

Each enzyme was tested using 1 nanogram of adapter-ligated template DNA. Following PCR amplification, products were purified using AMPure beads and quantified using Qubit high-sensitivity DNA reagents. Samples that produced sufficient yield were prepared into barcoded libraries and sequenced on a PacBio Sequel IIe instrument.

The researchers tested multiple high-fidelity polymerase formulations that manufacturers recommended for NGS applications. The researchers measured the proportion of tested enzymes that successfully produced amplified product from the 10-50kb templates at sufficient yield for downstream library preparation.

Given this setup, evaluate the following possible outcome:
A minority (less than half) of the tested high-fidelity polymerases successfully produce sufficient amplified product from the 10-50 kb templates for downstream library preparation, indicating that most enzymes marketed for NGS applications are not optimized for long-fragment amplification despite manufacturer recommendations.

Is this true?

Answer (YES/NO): NO